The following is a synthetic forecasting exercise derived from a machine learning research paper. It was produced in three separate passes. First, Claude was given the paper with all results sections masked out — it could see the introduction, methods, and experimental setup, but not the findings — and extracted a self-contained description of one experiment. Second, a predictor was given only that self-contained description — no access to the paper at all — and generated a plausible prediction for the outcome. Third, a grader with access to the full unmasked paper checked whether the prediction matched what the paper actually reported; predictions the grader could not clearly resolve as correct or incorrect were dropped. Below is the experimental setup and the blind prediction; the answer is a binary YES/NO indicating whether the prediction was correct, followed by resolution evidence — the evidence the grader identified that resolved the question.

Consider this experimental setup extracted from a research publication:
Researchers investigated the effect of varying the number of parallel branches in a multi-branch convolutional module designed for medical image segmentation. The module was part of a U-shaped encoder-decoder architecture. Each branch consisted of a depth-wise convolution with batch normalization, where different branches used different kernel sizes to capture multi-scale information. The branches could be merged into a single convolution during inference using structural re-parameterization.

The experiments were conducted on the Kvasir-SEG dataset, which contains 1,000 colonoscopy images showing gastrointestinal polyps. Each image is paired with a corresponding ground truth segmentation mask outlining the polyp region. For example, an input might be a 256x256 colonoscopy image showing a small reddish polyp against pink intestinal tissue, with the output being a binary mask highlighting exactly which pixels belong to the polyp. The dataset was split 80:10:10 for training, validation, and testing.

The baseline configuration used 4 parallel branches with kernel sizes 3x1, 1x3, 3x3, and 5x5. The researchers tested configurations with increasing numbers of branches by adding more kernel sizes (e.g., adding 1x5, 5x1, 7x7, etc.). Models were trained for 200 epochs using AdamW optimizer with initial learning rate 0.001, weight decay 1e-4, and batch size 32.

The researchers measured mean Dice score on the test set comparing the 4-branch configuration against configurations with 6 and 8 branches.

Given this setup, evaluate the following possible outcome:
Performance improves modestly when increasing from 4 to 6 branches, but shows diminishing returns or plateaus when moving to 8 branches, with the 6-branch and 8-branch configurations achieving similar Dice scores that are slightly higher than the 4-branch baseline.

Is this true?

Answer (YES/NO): NO